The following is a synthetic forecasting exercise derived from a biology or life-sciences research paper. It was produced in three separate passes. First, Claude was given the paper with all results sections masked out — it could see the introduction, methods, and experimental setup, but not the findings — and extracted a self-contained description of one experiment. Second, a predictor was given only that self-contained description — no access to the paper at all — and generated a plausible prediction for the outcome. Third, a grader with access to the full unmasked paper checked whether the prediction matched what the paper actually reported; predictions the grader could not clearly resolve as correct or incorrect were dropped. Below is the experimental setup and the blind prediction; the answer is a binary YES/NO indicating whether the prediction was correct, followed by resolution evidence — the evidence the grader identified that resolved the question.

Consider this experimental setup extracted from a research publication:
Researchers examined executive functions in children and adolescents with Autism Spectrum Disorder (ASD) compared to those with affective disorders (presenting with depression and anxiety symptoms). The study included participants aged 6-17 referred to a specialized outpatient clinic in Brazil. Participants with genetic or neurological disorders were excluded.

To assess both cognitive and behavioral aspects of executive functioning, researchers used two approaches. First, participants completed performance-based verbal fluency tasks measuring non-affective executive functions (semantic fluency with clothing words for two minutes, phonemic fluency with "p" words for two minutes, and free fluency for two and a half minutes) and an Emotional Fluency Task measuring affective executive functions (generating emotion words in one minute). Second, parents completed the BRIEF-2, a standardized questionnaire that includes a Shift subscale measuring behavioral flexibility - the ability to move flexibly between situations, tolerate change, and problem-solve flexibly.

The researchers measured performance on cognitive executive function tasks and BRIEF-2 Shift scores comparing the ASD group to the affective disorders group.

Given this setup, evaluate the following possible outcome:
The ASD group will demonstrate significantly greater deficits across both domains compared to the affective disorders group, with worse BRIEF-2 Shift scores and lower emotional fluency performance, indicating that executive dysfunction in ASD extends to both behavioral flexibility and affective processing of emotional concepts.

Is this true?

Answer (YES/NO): NO